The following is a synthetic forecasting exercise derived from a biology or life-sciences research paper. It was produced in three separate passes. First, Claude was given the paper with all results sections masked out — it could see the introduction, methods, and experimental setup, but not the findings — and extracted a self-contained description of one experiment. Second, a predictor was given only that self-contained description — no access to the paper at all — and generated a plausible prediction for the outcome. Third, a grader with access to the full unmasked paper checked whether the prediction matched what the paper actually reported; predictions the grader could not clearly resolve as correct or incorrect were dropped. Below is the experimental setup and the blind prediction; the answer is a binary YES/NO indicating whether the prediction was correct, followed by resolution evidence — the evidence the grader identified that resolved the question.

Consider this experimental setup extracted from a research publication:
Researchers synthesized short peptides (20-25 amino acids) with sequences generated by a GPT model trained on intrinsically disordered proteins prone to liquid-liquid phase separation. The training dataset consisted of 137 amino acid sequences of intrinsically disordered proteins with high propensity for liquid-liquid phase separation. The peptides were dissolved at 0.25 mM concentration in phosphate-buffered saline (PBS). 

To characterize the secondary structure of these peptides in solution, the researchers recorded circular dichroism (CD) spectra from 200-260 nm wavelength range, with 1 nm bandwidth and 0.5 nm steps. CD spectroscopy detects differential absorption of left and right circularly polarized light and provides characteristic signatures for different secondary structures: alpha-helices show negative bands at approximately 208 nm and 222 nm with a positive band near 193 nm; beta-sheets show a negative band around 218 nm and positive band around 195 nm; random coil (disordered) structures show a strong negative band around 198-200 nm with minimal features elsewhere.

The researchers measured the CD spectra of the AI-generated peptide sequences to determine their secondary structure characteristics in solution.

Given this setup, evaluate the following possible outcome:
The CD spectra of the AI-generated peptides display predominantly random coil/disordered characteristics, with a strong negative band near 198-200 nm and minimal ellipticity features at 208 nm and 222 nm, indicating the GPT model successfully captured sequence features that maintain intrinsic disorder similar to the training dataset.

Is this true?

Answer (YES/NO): YES